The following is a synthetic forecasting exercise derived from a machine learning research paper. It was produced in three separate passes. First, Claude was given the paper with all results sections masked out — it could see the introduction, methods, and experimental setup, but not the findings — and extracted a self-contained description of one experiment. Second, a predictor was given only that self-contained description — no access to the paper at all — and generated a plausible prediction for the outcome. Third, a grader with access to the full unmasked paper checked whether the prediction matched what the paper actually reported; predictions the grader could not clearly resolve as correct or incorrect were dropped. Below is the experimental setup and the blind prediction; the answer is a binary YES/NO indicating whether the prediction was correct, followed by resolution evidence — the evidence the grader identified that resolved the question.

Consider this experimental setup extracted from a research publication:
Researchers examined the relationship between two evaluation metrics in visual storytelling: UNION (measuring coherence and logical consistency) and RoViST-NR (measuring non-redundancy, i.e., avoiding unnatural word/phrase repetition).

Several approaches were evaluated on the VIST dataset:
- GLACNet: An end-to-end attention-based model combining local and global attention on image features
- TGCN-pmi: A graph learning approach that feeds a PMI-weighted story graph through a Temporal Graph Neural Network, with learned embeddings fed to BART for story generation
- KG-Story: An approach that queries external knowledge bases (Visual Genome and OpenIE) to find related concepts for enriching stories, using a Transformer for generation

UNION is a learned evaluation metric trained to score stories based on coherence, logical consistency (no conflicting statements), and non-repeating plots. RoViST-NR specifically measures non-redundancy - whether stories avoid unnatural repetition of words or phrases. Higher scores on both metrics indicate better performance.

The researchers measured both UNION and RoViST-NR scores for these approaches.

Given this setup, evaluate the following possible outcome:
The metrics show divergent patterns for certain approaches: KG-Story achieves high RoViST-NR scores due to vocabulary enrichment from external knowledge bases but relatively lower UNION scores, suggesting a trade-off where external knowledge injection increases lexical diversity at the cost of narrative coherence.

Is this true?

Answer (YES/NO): NO